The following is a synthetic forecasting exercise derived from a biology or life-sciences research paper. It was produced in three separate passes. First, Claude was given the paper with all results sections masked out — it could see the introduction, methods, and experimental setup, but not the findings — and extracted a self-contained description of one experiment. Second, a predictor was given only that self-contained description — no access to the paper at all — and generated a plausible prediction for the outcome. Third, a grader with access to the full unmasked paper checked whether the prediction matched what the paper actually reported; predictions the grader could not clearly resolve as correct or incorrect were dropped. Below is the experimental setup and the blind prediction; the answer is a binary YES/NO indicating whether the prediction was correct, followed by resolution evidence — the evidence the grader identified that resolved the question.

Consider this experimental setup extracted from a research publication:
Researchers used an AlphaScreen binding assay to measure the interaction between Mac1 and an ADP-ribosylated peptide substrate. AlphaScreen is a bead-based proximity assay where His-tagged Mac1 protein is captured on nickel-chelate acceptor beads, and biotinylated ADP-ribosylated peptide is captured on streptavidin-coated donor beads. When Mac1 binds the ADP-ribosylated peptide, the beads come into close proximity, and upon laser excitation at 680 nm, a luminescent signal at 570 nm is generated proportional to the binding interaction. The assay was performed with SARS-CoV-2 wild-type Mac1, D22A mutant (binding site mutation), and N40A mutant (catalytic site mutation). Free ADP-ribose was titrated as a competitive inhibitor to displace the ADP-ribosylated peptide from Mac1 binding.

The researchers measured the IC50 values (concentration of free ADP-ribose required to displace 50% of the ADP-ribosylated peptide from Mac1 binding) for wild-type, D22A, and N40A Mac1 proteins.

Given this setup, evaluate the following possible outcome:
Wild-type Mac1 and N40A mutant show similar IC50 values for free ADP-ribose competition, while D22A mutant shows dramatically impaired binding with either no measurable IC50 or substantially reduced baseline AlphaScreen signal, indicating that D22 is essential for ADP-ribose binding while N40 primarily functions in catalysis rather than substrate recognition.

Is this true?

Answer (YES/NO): YES